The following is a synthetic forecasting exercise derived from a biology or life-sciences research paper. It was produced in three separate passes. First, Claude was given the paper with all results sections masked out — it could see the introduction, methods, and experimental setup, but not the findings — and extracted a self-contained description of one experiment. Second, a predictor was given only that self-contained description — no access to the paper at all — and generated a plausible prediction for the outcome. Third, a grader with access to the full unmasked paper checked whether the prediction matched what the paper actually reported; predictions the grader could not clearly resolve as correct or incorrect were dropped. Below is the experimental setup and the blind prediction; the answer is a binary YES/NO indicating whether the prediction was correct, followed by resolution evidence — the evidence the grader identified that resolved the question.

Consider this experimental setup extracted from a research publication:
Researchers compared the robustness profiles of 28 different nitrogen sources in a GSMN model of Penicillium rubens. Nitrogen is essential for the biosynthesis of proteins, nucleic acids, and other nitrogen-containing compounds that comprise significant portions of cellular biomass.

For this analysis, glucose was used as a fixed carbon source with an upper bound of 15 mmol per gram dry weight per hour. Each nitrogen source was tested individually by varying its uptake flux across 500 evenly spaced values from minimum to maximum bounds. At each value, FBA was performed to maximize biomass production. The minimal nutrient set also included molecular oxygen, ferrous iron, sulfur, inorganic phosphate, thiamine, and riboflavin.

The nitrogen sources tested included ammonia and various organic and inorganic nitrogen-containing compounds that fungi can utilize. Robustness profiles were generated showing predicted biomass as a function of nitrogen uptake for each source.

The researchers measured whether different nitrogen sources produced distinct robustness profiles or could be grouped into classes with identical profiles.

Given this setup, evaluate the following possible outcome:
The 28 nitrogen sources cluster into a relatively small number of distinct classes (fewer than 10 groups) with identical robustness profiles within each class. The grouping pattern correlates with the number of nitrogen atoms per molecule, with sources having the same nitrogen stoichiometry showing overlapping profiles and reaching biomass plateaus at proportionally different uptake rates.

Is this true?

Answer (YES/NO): NO